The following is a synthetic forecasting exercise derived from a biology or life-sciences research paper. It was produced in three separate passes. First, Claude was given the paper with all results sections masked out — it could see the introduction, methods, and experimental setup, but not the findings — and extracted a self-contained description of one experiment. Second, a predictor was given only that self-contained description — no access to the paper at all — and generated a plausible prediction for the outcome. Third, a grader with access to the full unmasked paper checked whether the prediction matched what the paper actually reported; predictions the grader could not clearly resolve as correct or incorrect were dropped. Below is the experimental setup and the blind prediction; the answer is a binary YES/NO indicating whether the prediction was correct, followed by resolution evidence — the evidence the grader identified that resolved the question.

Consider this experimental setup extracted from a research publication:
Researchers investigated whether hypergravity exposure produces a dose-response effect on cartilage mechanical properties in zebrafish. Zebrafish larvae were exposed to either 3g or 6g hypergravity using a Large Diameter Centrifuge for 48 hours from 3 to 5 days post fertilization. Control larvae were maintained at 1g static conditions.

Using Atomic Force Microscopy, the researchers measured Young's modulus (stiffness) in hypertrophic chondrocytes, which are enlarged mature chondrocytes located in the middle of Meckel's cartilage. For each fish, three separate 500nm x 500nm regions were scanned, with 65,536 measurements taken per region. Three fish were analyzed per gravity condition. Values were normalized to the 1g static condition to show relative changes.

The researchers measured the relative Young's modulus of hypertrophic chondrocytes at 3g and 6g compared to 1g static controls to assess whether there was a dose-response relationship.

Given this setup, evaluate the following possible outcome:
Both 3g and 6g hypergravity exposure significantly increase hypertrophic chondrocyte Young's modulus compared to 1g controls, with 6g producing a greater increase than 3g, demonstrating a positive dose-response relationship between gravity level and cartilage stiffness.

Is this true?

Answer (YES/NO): YES